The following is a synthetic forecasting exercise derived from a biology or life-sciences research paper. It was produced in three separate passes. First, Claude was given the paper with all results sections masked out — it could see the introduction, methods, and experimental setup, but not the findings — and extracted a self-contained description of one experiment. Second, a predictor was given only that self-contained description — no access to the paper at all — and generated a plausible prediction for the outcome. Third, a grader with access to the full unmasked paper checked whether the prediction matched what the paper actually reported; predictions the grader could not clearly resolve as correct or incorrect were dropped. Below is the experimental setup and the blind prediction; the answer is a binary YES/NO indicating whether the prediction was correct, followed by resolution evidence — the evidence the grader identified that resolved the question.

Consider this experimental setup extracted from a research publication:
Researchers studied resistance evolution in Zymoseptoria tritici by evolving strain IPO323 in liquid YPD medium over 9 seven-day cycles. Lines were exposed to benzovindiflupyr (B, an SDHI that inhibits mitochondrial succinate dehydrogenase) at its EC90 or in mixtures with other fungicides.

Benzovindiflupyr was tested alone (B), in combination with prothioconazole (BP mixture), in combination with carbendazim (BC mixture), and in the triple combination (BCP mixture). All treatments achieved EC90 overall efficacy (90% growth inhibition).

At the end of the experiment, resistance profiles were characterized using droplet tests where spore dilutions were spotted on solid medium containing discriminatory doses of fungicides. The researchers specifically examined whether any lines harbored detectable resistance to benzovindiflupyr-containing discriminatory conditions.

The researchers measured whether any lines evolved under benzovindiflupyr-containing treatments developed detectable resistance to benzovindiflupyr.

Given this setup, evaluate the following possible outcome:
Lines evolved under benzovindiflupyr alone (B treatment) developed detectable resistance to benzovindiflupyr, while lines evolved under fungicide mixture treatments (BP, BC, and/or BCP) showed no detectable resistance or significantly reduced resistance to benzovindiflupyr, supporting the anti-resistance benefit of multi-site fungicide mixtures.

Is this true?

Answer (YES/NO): NO